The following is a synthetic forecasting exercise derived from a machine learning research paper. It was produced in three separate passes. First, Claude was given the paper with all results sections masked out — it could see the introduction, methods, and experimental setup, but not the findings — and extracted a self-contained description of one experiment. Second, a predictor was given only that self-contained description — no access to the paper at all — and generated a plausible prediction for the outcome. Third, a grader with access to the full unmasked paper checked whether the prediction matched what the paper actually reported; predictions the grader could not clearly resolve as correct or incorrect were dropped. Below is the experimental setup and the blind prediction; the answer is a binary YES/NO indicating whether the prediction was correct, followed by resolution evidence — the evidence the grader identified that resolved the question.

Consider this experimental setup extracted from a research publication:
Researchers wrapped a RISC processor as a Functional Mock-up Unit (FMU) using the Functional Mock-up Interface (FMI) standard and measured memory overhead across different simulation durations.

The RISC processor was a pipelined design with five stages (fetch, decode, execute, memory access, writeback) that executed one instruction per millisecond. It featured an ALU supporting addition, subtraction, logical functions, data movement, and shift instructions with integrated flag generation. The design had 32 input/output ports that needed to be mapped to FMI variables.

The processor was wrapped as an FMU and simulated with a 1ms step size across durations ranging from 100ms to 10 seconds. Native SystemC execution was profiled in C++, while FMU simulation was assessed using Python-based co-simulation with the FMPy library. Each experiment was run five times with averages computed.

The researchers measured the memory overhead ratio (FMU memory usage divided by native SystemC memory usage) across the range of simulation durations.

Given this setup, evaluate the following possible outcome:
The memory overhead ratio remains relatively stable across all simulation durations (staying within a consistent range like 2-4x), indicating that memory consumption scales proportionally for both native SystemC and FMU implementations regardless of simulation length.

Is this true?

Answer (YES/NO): NO